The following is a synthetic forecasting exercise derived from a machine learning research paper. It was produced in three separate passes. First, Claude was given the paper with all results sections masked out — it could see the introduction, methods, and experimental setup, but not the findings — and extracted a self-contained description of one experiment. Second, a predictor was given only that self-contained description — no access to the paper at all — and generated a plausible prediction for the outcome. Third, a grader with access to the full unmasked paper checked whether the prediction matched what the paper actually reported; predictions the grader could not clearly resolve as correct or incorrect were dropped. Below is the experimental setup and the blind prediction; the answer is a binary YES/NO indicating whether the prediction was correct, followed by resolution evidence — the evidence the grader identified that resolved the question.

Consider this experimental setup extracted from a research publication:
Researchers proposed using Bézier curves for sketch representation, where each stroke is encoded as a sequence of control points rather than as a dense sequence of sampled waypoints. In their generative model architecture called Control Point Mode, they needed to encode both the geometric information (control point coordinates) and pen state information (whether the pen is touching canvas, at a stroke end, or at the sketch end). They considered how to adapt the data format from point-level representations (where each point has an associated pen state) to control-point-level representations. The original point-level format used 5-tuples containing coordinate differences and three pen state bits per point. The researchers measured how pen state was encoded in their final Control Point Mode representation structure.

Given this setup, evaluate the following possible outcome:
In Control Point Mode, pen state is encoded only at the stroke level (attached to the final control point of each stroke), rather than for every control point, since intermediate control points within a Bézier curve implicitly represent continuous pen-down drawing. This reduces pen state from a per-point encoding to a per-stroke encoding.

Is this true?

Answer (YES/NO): NO